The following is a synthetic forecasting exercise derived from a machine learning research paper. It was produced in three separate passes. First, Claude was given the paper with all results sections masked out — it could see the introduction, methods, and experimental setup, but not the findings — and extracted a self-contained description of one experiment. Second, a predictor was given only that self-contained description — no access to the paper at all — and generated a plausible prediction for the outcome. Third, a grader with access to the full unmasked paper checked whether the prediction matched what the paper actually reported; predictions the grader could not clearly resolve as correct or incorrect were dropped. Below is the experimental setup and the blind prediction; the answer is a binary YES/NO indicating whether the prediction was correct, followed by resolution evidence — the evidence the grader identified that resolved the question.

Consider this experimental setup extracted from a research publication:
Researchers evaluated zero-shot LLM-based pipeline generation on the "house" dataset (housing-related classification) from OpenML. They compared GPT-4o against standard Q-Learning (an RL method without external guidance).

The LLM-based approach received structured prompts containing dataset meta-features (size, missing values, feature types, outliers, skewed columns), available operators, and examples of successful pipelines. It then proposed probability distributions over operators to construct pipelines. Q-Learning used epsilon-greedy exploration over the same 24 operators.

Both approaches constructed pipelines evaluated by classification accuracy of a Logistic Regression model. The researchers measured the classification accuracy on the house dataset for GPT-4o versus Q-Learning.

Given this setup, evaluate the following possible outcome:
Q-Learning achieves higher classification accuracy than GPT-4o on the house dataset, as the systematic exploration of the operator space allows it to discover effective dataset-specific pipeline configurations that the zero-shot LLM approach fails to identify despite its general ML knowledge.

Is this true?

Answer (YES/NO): YES